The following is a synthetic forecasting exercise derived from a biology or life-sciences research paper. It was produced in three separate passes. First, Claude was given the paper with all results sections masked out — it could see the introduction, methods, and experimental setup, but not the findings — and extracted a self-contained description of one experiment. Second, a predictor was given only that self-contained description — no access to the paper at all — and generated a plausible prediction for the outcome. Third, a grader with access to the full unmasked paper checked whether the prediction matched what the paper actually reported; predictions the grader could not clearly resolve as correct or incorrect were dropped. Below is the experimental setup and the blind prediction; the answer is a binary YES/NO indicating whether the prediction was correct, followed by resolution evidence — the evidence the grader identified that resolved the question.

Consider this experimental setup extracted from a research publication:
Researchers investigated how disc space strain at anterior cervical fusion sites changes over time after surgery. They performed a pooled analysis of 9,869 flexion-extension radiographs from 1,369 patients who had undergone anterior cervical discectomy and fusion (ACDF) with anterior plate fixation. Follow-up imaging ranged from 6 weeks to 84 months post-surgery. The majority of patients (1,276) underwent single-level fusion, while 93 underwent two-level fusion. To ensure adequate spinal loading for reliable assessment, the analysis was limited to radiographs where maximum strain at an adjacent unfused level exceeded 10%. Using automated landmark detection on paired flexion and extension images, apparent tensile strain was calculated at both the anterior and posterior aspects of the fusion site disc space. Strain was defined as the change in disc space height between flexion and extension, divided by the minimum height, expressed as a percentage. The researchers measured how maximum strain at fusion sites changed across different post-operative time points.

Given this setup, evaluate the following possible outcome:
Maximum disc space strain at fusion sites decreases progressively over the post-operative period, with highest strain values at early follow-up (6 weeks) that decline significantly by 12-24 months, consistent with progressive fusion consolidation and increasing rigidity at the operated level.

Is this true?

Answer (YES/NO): YES